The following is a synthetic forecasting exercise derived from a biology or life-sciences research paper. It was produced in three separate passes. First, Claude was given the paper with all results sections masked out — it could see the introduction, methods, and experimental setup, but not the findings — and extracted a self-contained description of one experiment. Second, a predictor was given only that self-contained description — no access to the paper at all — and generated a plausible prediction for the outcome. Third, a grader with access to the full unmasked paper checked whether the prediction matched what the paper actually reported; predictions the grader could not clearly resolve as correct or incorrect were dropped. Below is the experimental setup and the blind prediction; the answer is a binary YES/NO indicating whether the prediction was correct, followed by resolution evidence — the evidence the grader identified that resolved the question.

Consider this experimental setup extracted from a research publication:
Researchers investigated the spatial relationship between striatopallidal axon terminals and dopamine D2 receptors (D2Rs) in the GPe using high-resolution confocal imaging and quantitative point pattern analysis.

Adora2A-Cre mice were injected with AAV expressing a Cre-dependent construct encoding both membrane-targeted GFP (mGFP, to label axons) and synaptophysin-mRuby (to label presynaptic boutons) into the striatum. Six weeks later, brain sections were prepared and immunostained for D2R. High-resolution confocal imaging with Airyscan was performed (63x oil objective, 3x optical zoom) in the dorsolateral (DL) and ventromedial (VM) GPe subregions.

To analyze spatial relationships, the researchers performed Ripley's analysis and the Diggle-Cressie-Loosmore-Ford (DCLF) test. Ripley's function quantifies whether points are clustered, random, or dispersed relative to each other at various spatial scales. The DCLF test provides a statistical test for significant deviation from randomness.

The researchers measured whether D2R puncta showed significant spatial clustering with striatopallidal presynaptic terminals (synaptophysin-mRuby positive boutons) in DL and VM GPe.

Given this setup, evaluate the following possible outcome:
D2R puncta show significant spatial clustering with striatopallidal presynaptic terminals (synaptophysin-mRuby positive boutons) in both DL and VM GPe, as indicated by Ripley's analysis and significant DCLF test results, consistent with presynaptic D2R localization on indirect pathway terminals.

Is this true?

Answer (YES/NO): YES